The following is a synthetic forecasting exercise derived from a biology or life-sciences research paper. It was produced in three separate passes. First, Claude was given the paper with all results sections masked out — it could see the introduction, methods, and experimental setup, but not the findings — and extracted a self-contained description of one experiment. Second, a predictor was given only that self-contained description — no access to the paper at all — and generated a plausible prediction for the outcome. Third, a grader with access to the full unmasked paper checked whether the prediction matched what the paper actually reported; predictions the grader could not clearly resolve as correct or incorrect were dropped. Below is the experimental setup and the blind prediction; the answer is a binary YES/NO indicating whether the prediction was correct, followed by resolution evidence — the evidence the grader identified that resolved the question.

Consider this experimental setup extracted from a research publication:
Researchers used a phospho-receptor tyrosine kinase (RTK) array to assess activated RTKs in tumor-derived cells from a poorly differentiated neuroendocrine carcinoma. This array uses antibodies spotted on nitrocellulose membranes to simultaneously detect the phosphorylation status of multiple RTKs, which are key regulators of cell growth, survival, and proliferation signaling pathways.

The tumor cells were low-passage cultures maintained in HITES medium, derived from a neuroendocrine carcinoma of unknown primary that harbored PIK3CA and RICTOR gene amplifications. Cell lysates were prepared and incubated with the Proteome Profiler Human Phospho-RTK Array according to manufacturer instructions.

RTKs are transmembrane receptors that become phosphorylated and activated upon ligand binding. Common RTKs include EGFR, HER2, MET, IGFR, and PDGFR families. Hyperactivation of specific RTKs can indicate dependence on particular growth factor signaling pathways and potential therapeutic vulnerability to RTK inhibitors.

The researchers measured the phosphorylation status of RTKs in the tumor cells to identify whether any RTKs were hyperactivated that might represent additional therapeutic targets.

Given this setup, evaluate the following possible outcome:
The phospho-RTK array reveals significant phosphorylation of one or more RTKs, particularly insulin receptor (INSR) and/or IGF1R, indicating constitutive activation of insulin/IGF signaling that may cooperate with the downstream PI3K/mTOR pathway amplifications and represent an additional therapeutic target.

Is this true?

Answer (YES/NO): NO